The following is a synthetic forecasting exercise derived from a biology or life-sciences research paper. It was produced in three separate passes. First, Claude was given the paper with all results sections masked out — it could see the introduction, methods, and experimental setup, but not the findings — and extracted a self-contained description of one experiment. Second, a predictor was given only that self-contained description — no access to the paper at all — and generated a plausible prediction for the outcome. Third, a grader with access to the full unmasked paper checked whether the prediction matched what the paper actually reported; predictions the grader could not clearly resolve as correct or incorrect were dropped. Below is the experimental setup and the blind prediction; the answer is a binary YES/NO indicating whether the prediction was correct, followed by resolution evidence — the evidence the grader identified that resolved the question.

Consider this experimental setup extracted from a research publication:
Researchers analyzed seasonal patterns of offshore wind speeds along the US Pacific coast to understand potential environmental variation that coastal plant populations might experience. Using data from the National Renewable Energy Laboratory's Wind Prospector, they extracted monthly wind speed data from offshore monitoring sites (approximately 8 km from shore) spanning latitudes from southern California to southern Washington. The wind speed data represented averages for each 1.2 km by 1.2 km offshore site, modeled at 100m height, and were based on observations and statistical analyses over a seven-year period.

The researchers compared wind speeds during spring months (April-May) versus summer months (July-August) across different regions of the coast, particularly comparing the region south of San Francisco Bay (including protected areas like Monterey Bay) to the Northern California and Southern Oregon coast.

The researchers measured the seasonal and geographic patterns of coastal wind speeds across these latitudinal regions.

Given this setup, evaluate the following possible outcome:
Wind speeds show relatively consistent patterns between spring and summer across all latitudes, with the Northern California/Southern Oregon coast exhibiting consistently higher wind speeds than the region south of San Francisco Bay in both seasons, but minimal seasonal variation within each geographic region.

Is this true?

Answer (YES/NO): NO